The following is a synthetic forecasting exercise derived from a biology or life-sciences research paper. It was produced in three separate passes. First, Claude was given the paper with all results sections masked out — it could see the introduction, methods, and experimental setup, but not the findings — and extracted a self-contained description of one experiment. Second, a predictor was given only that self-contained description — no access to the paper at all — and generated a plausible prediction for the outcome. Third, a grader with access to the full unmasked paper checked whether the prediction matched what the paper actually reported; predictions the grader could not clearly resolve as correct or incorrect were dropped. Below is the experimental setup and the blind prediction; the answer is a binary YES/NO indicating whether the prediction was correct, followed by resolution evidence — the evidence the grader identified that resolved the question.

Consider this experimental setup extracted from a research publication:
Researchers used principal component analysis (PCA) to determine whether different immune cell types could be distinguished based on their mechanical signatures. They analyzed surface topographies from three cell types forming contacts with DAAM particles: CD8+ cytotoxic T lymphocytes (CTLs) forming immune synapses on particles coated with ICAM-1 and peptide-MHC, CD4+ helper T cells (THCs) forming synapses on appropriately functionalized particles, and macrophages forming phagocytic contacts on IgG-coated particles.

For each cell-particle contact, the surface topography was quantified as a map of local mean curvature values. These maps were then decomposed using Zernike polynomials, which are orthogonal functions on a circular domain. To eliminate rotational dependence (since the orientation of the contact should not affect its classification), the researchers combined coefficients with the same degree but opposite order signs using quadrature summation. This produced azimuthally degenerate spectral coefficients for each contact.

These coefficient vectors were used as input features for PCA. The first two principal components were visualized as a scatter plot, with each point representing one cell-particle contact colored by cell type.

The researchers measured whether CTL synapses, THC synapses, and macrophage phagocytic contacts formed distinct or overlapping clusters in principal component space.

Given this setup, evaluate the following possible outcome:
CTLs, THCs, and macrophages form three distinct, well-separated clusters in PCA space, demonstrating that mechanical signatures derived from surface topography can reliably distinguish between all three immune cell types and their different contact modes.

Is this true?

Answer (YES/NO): NO